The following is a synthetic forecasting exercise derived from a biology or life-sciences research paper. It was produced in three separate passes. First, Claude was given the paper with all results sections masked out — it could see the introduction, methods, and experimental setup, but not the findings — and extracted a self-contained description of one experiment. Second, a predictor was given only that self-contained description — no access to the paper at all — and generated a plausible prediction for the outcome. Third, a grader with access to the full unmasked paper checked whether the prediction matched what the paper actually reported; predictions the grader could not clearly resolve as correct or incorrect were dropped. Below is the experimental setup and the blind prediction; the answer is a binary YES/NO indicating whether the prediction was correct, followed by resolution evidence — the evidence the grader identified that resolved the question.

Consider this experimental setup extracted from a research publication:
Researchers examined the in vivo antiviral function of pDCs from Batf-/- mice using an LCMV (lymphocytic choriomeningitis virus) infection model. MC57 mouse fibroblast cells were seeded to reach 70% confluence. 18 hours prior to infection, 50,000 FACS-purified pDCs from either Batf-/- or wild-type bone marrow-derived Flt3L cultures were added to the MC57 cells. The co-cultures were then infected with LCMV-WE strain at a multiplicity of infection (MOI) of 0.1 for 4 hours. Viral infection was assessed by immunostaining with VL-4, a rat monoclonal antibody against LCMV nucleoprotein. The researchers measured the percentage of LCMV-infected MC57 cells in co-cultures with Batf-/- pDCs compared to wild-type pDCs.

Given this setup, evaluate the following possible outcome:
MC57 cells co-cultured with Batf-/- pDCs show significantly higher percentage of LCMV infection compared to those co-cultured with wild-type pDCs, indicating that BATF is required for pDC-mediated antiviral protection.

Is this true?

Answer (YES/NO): NO